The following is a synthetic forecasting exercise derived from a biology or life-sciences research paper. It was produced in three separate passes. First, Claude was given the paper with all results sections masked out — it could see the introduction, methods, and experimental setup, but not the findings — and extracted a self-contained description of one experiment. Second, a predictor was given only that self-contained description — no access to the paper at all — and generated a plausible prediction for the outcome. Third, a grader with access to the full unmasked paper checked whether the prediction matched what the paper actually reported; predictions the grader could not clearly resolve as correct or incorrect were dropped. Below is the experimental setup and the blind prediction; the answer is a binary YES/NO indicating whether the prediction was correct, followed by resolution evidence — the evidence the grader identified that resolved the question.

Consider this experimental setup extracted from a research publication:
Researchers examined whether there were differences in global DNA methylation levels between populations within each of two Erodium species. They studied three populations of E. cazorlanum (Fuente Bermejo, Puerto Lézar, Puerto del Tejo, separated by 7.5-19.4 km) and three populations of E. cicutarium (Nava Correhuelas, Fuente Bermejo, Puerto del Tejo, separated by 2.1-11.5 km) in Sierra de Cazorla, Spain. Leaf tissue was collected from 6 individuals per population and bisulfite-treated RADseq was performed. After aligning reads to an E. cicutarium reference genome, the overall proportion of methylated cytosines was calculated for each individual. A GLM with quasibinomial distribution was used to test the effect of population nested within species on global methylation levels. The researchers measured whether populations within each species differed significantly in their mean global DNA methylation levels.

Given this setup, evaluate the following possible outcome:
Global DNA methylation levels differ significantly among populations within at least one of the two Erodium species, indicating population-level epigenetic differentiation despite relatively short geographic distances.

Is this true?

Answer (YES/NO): YES